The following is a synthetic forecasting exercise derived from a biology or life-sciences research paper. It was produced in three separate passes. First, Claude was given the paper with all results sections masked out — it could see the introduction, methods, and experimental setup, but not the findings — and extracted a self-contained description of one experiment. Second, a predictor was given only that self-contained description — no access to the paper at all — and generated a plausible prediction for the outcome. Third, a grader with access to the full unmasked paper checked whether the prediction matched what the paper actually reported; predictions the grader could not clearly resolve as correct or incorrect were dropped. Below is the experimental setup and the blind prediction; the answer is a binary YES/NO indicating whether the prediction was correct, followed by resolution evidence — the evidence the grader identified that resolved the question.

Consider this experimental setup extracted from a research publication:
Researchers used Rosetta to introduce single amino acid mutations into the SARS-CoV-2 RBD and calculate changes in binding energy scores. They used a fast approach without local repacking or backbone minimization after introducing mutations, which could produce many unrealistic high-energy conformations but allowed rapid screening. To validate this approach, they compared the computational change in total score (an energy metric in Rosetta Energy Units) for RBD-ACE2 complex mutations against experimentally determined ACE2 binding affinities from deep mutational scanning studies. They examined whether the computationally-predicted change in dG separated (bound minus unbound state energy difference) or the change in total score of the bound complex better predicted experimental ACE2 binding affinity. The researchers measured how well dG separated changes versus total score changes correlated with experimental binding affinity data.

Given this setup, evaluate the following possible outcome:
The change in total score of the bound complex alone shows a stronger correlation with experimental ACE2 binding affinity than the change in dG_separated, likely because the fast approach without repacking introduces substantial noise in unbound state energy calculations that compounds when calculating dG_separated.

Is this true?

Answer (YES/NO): NO